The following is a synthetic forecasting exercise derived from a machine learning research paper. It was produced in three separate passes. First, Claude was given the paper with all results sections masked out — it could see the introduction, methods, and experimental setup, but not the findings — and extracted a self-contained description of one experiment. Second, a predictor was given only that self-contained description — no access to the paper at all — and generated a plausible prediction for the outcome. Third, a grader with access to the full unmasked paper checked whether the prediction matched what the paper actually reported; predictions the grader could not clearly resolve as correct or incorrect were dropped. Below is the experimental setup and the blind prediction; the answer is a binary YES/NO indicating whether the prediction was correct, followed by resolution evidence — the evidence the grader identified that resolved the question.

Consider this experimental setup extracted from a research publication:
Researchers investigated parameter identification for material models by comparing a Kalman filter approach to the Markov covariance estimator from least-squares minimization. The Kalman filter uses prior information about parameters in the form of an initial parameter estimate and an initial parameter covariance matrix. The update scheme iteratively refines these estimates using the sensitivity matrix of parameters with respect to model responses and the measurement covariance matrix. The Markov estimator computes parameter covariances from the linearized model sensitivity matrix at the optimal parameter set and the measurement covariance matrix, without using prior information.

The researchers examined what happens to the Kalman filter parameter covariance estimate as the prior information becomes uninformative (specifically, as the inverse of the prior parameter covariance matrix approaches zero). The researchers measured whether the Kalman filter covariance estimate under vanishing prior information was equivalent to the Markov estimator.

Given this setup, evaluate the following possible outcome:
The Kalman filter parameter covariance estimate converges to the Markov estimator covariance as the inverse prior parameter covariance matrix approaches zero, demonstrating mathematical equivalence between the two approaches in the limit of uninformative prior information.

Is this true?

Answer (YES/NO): YES